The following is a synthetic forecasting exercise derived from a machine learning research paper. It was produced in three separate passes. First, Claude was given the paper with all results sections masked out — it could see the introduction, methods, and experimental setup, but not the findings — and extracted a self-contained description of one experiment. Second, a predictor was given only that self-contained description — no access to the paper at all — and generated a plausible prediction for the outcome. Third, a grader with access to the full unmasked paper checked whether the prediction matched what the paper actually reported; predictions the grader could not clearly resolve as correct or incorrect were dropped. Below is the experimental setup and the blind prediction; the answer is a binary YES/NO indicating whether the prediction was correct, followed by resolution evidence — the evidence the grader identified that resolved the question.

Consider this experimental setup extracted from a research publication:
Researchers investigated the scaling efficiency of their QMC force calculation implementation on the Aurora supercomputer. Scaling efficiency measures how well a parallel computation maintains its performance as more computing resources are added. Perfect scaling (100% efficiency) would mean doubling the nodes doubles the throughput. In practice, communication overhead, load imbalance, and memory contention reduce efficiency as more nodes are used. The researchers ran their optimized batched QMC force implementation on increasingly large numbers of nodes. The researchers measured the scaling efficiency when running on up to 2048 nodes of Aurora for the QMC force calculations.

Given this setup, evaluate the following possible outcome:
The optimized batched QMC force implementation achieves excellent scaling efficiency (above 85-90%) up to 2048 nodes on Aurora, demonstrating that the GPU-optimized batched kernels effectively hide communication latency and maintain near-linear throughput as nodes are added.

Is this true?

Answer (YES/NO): NO